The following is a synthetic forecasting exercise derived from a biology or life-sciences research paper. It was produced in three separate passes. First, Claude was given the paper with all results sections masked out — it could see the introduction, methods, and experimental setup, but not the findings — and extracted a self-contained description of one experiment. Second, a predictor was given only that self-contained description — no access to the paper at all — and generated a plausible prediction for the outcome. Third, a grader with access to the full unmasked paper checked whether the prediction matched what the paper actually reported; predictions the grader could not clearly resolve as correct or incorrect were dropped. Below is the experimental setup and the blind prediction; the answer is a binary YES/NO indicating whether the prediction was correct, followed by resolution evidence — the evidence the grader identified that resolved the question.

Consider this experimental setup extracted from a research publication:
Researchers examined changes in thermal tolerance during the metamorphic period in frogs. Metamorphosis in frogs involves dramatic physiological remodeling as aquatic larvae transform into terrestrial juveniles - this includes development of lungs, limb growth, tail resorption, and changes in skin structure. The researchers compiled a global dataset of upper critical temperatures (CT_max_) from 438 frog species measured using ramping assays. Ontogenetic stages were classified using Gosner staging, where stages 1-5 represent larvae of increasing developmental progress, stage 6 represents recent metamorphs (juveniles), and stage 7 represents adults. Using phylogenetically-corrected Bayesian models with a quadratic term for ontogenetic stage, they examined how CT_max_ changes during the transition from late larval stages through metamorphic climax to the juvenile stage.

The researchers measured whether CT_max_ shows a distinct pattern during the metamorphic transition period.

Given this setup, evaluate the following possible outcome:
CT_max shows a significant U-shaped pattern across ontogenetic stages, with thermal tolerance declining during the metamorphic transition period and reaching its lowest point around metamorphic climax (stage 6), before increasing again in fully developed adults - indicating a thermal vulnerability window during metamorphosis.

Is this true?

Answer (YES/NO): NO